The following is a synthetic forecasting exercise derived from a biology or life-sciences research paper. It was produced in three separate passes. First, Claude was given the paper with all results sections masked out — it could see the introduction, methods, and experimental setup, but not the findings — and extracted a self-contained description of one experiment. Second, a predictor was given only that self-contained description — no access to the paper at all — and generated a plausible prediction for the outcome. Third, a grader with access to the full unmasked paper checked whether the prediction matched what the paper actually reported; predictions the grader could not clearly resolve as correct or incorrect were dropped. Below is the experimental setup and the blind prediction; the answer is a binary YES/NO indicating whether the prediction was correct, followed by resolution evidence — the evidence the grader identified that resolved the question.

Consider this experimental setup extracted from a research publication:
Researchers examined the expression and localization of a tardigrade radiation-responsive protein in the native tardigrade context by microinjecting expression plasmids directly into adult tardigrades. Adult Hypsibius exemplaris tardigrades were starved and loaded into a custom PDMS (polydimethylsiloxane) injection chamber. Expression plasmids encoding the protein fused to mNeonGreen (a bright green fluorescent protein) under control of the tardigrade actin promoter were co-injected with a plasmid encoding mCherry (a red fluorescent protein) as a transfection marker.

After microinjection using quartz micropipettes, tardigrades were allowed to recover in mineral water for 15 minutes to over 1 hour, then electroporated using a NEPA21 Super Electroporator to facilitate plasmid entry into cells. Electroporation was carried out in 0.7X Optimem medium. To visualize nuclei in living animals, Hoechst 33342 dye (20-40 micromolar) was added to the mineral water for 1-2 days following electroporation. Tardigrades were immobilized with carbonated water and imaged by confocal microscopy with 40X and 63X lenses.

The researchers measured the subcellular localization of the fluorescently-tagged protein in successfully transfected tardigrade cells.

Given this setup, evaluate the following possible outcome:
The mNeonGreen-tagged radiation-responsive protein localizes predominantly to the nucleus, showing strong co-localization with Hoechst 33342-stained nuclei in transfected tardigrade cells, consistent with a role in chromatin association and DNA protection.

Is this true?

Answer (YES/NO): YES